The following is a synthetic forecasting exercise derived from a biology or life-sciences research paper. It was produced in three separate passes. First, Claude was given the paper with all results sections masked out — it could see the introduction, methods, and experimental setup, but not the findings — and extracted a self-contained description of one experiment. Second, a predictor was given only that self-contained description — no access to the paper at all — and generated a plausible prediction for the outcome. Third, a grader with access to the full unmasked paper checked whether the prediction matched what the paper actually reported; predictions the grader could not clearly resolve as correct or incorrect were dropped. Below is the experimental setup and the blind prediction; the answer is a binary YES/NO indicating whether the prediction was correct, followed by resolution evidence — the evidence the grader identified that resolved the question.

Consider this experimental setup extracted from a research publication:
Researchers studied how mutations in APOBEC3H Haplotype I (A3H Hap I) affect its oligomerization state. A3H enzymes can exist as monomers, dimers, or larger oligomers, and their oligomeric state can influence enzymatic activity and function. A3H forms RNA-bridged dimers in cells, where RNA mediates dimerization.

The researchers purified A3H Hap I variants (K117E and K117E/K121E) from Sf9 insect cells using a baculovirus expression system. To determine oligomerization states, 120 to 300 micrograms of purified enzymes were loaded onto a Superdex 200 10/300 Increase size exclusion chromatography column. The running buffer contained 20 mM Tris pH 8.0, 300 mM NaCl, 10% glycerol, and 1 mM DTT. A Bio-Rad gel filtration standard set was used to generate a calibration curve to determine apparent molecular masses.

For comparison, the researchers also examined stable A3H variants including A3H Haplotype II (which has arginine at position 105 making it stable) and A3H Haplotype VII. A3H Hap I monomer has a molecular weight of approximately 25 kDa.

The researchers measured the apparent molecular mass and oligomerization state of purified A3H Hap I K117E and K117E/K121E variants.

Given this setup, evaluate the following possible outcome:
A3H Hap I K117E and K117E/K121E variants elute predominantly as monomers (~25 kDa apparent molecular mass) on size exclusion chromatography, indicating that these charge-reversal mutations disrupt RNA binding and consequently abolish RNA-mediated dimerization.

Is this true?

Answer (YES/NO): NO